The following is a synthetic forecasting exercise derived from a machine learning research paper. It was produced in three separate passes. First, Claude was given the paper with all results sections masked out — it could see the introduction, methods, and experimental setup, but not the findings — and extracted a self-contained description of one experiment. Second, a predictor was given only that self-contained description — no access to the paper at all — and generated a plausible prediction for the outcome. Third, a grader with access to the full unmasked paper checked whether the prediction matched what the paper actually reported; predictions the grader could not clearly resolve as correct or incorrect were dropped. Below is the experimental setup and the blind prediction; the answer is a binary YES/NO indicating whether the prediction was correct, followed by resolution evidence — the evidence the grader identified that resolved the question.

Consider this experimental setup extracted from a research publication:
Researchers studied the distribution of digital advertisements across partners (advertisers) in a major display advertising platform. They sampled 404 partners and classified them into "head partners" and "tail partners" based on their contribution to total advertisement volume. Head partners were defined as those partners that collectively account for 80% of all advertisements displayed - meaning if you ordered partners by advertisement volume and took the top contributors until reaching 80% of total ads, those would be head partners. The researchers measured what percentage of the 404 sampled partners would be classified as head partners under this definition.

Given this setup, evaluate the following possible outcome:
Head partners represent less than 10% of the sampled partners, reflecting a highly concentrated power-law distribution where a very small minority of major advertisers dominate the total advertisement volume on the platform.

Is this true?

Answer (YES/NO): NO